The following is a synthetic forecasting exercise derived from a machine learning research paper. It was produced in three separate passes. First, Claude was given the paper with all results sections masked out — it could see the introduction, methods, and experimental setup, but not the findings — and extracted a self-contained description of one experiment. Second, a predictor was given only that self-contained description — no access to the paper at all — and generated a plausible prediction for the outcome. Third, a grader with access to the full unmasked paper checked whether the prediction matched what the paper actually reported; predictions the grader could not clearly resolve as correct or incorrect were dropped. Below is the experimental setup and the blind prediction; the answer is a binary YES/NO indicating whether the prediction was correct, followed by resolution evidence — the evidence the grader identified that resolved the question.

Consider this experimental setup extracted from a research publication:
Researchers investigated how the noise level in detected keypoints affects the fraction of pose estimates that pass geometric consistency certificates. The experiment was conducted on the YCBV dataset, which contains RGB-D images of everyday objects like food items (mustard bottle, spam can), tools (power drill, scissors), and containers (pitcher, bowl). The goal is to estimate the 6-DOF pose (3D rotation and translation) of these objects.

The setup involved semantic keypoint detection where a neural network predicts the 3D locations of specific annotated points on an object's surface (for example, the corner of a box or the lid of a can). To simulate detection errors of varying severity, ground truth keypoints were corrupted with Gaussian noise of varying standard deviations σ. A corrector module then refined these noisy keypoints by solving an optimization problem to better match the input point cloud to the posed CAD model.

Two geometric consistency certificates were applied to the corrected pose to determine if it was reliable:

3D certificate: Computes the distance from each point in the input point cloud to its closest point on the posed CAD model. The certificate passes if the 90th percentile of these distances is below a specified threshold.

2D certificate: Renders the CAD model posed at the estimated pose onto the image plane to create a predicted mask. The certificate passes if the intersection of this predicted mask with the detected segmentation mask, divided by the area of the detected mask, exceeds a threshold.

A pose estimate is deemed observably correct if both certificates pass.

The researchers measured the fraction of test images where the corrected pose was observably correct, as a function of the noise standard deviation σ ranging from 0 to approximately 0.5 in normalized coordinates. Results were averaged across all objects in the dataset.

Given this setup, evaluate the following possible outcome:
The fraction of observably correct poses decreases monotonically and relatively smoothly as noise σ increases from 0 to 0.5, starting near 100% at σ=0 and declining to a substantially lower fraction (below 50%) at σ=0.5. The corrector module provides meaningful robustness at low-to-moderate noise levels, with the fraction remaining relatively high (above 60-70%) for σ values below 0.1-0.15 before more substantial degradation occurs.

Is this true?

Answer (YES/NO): NO